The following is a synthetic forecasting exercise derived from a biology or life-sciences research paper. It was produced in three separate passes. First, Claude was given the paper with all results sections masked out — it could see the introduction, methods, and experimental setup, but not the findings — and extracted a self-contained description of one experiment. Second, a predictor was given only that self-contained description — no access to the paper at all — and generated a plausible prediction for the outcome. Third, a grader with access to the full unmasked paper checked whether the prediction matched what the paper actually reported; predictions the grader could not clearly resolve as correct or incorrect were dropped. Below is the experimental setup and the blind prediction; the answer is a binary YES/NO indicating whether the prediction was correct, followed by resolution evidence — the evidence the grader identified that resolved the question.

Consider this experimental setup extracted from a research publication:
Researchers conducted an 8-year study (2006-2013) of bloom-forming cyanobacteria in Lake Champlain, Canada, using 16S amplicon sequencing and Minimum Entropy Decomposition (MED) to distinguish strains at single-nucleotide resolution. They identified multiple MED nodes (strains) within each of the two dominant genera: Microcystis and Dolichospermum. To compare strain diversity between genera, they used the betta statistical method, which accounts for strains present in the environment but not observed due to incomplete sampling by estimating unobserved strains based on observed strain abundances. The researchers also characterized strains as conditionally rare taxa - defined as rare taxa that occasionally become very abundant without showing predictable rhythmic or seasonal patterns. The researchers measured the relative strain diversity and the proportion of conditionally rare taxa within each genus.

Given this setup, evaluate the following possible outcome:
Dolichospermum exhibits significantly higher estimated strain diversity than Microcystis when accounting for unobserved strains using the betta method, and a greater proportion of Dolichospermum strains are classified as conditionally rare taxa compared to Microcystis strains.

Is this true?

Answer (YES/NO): YES